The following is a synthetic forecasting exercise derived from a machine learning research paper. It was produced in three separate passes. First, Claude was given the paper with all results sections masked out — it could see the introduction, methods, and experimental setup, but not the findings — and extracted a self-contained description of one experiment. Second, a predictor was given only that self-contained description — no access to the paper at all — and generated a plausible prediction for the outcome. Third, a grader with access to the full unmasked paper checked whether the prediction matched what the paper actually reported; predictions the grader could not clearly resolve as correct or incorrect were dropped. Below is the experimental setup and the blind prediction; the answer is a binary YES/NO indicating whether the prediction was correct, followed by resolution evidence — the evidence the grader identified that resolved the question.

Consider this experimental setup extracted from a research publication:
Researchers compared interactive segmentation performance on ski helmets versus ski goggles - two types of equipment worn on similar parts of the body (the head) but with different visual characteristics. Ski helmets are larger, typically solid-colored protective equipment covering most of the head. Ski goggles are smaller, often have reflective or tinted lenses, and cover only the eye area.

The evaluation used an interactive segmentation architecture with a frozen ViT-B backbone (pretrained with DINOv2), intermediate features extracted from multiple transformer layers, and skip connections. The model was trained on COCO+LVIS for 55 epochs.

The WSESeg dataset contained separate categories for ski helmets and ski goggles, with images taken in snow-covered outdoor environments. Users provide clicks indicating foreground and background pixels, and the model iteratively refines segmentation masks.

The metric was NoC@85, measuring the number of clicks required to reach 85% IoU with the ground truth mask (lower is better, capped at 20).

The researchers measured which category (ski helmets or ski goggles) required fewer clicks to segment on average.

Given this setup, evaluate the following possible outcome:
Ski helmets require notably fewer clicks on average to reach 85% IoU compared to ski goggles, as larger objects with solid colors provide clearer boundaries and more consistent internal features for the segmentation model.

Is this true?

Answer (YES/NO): YES